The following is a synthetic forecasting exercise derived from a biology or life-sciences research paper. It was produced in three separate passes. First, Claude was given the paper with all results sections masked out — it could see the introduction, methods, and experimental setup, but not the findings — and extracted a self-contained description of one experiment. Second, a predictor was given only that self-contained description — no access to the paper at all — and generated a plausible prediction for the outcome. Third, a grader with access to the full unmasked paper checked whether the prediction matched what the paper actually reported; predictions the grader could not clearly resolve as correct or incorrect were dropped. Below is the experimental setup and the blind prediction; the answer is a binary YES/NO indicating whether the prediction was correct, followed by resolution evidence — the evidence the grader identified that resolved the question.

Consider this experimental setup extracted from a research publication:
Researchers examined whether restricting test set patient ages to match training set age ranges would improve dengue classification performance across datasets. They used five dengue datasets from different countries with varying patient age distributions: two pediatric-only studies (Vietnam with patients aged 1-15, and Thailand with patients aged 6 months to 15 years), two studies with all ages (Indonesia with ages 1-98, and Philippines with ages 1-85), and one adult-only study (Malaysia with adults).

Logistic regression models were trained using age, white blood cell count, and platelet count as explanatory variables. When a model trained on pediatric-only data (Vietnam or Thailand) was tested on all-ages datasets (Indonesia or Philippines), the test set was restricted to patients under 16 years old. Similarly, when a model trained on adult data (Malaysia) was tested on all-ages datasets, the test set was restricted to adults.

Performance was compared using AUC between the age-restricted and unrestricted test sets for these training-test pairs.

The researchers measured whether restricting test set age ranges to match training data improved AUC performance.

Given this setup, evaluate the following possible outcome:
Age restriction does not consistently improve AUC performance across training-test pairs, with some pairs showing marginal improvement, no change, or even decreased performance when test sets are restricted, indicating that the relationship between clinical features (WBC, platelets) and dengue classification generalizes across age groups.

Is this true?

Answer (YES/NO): NO